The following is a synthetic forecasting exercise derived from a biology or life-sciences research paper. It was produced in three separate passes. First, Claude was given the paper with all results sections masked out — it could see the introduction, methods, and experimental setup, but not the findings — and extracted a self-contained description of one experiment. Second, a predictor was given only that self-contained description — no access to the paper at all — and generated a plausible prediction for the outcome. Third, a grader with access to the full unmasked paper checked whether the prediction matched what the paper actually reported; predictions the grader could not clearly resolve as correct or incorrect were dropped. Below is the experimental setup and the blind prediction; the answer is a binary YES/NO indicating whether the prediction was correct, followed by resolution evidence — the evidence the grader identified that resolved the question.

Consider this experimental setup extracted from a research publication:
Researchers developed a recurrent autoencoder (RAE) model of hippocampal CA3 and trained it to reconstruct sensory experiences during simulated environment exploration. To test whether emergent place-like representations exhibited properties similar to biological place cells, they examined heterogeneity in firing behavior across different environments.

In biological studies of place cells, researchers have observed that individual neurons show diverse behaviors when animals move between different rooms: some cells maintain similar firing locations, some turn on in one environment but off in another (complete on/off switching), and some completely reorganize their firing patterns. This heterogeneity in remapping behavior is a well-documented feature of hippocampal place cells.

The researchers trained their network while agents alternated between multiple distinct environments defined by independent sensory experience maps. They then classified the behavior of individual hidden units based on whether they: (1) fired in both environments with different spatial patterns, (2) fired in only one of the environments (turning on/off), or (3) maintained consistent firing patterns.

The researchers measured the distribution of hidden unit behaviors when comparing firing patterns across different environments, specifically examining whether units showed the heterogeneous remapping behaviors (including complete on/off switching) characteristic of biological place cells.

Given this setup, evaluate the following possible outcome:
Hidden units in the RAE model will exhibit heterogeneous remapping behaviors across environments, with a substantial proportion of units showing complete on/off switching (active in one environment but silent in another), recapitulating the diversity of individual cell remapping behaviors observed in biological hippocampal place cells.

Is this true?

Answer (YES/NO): YES